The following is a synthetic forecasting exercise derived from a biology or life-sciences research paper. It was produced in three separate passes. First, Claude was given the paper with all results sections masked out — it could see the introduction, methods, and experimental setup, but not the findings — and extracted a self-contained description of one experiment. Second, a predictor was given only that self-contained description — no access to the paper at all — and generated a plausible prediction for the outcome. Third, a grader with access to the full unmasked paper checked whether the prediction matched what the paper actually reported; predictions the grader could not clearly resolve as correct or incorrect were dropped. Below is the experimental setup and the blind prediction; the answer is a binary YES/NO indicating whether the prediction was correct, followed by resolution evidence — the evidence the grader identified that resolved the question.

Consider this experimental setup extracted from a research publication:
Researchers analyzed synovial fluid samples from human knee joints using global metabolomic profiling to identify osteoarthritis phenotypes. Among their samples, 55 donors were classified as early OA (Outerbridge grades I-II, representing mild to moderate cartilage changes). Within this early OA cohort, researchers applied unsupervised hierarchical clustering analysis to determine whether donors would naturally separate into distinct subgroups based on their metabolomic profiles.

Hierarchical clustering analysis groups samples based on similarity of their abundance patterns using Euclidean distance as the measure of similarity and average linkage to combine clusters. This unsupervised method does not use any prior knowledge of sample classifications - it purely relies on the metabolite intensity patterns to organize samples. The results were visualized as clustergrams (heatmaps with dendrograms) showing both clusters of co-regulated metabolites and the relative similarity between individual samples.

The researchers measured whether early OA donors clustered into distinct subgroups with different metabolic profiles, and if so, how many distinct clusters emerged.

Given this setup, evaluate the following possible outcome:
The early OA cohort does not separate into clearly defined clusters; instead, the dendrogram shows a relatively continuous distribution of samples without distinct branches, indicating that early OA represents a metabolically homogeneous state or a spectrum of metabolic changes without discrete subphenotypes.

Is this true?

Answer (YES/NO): NO